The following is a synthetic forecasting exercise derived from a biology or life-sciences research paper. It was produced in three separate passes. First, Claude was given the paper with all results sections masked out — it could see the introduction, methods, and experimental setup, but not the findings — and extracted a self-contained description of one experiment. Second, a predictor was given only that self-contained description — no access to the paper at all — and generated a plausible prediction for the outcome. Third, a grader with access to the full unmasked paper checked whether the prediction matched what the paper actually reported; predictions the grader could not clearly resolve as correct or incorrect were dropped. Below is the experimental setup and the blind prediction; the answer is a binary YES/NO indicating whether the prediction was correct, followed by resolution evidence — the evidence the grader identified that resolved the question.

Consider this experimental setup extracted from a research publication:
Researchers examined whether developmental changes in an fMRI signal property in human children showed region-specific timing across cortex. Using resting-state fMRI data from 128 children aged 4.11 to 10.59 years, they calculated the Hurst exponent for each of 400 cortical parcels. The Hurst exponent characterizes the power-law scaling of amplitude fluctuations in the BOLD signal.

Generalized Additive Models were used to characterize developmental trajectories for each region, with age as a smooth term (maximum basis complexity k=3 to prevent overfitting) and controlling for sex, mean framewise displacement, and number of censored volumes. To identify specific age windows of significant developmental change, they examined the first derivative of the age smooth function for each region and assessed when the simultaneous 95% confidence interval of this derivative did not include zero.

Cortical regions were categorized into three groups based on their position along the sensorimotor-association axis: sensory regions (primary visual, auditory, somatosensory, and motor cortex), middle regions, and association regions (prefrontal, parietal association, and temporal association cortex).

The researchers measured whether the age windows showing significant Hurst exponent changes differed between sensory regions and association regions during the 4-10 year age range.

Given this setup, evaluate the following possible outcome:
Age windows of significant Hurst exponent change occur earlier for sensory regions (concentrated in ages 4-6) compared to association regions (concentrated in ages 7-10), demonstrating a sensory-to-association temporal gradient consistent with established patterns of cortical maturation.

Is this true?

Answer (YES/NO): NO